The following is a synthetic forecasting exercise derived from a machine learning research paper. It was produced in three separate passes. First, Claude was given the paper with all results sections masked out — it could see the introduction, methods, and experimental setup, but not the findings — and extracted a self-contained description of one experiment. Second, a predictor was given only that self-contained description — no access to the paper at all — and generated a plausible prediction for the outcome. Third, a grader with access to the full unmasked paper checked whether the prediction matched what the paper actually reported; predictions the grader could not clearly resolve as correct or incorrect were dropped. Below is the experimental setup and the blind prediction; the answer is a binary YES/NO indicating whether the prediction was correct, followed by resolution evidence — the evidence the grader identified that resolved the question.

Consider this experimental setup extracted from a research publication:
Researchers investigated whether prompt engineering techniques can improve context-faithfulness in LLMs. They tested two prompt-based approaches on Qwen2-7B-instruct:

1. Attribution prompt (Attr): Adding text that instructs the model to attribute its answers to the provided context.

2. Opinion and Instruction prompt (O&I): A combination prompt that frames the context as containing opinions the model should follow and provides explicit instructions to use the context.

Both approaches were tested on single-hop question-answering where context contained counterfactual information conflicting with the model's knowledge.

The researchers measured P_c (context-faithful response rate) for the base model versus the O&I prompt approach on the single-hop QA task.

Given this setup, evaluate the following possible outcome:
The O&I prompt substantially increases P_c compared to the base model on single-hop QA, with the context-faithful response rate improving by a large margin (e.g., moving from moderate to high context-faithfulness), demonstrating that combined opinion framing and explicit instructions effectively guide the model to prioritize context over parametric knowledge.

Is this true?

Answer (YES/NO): NO